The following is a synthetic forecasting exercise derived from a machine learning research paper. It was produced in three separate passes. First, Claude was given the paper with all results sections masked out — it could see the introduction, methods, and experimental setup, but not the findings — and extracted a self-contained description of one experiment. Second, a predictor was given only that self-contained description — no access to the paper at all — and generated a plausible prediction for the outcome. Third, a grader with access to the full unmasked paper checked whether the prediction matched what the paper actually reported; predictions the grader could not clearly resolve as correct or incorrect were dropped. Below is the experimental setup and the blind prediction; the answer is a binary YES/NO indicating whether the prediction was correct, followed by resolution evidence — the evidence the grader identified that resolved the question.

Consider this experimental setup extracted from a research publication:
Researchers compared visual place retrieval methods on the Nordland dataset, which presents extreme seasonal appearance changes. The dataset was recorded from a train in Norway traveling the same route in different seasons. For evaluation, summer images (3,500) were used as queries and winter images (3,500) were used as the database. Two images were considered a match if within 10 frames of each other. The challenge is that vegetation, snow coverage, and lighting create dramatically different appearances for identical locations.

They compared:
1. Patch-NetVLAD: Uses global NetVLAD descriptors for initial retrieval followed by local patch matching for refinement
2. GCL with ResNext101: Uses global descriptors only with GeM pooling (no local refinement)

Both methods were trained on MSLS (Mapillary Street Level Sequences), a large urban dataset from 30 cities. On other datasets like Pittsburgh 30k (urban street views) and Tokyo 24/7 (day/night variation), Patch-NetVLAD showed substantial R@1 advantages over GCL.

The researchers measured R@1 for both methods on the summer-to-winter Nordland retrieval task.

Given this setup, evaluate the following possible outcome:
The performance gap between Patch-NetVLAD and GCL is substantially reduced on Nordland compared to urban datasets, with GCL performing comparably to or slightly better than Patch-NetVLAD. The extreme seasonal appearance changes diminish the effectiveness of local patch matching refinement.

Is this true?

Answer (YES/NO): YES